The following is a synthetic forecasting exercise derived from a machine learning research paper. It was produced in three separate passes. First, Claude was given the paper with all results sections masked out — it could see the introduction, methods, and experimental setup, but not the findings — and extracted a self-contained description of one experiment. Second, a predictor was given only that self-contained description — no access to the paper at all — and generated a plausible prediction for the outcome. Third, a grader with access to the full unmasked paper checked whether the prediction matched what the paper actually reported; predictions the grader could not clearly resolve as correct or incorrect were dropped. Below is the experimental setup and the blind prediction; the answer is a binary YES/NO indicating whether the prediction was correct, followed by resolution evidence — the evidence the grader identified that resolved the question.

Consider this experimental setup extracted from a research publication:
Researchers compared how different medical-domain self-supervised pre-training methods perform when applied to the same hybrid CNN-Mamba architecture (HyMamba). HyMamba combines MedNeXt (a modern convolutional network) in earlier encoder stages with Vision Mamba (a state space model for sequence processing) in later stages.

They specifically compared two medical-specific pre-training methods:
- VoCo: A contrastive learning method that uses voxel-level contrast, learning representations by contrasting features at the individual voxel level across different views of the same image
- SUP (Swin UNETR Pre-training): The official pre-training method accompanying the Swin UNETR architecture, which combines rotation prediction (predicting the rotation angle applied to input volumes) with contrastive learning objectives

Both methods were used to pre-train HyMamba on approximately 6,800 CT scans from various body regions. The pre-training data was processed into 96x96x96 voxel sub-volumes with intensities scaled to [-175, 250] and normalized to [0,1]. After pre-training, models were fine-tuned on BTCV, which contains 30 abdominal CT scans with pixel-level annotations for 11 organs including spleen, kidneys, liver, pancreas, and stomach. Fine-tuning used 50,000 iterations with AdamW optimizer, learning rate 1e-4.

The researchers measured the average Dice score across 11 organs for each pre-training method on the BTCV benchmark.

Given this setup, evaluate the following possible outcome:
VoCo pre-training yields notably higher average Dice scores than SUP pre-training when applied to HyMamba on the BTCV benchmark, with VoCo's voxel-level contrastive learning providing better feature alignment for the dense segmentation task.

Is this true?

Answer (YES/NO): NO